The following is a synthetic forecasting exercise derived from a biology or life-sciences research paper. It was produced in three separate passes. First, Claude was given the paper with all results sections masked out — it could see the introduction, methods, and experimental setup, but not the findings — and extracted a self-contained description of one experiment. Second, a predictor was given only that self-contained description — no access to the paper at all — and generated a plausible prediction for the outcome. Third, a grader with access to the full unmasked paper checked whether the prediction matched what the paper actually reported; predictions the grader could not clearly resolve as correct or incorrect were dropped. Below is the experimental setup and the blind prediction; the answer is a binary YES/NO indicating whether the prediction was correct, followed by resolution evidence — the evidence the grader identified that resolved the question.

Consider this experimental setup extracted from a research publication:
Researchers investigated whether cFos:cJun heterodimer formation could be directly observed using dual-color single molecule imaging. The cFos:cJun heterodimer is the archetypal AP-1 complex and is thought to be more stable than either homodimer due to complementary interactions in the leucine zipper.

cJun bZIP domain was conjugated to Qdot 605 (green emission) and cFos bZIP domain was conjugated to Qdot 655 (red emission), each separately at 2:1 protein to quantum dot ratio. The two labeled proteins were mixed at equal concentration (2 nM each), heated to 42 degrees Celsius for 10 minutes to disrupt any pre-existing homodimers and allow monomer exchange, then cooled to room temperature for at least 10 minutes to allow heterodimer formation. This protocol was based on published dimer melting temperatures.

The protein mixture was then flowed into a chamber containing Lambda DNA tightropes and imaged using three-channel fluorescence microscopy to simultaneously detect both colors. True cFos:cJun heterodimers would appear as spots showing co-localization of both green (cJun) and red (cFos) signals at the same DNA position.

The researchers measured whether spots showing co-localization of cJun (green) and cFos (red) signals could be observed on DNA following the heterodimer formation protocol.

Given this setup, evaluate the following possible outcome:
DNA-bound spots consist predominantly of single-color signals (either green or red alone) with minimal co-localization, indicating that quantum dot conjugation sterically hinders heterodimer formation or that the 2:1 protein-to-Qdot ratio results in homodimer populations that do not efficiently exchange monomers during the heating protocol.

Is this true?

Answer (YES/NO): NO